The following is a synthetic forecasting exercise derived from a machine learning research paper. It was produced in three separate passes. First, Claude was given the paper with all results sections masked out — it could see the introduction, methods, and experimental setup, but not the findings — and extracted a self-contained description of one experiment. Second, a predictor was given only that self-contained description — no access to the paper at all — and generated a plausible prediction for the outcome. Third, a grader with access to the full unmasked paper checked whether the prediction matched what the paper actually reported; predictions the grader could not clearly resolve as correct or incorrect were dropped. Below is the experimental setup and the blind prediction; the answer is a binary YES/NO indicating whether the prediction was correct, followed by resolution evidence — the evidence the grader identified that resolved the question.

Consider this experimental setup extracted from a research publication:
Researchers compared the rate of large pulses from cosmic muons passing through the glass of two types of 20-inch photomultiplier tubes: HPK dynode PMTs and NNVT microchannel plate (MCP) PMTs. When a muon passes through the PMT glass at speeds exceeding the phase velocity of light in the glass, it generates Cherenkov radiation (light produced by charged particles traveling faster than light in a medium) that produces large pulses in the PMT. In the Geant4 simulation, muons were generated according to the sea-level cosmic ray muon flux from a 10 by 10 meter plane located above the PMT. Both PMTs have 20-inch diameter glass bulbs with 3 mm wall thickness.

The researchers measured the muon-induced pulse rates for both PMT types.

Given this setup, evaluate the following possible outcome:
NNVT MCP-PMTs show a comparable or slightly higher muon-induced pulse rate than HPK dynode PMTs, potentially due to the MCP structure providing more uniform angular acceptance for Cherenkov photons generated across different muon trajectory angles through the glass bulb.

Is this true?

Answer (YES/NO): NO